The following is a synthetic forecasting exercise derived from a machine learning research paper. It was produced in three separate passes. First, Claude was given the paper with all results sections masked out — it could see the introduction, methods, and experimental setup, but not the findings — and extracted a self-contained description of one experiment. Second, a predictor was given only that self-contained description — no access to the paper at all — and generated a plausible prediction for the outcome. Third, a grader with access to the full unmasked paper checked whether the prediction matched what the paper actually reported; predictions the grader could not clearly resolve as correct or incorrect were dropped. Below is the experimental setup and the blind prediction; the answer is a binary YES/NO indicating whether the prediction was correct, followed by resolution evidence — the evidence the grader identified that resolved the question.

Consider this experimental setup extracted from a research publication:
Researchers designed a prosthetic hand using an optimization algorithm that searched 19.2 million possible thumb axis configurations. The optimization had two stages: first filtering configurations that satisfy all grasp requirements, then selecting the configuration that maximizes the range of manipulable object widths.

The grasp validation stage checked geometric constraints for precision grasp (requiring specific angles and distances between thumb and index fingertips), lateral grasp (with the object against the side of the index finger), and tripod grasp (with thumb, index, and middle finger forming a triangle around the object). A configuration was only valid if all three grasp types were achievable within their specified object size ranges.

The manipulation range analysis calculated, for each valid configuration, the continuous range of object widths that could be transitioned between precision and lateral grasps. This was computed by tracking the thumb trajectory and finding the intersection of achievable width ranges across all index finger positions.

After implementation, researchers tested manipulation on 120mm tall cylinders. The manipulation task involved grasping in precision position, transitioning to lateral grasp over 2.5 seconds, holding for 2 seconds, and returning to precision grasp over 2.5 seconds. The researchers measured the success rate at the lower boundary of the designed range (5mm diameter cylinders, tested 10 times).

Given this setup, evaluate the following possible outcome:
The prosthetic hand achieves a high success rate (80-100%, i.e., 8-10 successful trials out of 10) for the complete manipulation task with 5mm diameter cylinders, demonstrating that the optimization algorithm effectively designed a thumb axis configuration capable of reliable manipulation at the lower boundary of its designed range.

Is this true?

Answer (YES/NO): YES